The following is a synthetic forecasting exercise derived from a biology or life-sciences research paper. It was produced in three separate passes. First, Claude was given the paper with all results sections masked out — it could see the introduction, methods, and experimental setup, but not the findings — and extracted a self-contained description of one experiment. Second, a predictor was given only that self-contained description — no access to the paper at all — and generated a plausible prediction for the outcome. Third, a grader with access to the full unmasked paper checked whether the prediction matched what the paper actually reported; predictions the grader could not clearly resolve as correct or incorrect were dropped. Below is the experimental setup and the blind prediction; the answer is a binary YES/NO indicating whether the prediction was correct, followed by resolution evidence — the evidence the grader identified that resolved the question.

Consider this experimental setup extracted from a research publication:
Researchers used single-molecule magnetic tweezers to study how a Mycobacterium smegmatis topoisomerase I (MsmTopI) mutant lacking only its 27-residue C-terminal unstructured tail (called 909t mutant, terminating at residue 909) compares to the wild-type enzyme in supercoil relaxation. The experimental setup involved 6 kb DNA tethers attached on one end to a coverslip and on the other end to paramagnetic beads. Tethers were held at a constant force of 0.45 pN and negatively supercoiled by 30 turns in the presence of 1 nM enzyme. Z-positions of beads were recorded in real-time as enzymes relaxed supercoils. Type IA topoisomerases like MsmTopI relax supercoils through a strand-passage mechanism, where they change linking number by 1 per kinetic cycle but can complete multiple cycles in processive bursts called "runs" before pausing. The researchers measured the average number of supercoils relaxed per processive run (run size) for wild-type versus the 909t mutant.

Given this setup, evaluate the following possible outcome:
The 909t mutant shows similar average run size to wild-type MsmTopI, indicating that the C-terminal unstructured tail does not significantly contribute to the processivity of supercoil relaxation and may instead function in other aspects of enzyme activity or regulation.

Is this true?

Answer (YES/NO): NO